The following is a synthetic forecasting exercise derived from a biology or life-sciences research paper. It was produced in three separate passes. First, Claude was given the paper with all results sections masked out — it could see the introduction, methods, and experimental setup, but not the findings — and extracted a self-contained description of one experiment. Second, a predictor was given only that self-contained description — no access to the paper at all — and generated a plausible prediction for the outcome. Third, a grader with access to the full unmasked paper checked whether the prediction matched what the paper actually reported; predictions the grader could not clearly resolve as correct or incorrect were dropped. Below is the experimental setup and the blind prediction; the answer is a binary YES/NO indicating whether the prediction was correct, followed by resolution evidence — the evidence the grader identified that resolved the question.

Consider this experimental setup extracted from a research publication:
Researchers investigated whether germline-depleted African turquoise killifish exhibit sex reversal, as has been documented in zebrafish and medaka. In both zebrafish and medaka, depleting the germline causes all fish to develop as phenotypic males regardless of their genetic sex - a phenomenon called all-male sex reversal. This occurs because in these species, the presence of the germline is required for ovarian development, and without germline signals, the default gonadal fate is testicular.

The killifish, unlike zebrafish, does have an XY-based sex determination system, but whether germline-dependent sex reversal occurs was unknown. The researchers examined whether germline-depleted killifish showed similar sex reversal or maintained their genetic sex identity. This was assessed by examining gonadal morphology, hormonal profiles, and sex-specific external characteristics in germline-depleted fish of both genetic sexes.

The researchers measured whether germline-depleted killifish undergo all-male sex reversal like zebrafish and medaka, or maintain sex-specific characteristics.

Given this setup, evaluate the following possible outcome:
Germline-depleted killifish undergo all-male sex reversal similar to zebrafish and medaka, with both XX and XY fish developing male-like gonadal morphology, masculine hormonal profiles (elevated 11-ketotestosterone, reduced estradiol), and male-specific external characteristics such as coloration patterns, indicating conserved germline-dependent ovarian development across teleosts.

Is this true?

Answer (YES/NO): NO